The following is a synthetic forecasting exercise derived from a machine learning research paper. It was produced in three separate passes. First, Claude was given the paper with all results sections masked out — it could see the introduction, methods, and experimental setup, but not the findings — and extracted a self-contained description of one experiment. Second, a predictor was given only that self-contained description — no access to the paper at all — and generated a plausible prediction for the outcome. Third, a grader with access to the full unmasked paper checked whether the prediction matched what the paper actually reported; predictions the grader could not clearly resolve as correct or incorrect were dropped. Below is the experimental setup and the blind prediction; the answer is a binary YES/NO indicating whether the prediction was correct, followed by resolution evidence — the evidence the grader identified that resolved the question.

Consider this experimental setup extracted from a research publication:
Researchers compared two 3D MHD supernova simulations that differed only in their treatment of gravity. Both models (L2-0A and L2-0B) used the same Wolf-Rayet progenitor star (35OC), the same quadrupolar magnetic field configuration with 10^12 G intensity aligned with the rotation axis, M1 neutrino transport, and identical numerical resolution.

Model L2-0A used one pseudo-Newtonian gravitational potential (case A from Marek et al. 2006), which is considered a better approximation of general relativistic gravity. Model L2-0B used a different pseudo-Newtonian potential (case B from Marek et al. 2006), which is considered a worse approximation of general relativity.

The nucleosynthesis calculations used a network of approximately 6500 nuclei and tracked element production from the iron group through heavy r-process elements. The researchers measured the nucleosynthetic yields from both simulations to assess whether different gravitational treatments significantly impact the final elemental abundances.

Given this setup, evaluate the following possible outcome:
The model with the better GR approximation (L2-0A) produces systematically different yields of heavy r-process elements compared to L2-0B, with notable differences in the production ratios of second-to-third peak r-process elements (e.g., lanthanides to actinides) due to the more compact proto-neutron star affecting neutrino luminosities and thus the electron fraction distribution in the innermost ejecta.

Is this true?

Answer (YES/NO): NO